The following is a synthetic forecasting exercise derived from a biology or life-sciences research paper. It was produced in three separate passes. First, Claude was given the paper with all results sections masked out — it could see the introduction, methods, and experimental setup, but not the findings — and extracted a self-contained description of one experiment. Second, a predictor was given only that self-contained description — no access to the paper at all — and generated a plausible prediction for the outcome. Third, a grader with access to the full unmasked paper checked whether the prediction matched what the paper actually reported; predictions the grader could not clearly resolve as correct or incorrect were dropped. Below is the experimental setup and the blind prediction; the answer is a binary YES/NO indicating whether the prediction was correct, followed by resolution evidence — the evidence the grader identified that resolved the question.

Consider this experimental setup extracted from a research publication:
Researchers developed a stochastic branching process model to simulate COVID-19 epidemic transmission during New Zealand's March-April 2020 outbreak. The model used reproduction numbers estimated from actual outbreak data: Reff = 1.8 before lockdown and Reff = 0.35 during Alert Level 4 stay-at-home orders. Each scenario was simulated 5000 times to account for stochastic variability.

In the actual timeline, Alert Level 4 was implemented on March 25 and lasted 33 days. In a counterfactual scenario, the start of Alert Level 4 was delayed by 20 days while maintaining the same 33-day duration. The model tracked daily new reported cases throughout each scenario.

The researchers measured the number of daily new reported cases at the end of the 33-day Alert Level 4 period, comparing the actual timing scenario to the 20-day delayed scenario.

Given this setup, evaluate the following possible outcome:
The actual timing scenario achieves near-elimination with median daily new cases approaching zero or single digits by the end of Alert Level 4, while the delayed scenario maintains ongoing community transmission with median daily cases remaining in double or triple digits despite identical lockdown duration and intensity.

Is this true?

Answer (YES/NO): YES